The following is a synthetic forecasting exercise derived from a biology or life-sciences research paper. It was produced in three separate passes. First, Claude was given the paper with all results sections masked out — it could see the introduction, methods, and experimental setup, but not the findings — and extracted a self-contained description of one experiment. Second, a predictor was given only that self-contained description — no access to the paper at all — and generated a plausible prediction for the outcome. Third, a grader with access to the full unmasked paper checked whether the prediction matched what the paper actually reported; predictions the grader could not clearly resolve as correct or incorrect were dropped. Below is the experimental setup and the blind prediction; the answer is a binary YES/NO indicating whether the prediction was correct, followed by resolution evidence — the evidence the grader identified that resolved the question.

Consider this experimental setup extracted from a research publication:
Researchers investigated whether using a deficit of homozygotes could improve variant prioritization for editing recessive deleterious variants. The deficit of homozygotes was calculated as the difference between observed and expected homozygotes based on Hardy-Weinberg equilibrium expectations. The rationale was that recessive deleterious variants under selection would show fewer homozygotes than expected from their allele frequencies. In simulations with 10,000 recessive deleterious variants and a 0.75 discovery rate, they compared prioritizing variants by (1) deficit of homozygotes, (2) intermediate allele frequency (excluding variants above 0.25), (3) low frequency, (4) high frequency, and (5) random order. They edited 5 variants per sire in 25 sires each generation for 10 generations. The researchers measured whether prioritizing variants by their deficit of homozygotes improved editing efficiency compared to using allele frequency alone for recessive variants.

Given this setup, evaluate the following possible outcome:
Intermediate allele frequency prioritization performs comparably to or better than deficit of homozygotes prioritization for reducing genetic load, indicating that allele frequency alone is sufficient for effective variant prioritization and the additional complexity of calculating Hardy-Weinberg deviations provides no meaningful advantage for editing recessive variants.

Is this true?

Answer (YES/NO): YES